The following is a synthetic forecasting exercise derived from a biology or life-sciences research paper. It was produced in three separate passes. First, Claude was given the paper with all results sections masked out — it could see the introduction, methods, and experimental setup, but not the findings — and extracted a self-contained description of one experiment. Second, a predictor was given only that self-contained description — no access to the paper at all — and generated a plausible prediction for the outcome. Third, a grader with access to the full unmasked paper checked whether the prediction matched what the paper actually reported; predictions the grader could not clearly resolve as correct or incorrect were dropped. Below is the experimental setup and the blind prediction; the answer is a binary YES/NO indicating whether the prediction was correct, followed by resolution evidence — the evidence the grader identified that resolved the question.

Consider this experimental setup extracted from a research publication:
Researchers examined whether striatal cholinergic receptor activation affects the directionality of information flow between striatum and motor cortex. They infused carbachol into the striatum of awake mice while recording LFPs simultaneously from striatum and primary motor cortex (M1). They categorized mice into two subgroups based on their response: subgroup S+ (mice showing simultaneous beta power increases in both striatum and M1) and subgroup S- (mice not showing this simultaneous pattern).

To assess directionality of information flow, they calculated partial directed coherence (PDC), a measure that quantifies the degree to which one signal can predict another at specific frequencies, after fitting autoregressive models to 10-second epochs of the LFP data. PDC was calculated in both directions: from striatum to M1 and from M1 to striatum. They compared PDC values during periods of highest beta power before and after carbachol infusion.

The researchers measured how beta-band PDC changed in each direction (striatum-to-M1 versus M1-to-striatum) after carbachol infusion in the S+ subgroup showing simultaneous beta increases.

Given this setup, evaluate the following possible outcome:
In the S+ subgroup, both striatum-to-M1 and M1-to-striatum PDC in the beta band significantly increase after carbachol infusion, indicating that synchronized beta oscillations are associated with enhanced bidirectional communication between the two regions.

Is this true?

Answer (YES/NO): NO